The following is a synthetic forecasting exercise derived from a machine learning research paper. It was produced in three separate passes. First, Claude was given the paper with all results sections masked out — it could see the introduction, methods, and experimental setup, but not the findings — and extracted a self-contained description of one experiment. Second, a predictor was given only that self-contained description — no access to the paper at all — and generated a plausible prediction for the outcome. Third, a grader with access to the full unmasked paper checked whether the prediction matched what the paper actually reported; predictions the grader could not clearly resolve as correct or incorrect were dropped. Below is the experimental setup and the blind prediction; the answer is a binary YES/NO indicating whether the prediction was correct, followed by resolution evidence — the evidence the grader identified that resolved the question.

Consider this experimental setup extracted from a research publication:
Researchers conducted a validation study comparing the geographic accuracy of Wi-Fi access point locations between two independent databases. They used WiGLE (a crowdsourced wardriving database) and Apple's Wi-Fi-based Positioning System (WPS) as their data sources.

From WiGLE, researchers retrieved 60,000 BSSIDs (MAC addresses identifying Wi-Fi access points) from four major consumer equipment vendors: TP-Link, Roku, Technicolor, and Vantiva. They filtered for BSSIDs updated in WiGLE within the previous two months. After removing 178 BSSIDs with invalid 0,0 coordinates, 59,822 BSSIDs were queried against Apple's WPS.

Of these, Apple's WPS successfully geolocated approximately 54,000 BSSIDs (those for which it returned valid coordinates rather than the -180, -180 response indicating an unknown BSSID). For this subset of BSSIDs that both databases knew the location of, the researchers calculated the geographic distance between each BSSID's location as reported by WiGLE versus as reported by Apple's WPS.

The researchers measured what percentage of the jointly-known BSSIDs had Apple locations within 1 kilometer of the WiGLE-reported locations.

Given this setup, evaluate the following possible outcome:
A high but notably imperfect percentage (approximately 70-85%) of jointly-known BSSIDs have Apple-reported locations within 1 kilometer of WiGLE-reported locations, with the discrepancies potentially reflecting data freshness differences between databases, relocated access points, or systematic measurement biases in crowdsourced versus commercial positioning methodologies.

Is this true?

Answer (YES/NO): NO